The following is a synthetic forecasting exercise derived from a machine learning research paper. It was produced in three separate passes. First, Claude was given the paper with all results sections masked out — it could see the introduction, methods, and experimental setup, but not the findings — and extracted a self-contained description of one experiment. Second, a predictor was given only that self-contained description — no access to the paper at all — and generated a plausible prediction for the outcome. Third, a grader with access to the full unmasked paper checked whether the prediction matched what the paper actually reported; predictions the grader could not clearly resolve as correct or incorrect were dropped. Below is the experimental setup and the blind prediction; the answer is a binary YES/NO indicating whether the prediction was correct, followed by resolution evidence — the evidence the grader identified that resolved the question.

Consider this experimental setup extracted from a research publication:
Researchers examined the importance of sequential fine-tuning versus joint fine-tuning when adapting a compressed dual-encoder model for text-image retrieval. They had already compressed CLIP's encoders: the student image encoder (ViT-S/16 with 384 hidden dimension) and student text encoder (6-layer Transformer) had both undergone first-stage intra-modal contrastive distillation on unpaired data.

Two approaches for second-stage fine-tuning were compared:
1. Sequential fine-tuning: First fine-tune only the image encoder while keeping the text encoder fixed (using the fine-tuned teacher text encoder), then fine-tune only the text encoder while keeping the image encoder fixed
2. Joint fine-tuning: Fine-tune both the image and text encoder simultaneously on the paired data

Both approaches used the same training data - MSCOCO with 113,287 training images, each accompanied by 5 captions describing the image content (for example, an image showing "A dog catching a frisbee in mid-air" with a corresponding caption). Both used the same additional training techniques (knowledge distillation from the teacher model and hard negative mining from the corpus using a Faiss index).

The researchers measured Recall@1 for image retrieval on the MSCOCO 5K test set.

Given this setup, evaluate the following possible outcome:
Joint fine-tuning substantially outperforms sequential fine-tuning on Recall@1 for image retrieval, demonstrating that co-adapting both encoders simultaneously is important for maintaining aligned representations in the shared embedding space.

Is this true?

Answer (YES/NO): NO